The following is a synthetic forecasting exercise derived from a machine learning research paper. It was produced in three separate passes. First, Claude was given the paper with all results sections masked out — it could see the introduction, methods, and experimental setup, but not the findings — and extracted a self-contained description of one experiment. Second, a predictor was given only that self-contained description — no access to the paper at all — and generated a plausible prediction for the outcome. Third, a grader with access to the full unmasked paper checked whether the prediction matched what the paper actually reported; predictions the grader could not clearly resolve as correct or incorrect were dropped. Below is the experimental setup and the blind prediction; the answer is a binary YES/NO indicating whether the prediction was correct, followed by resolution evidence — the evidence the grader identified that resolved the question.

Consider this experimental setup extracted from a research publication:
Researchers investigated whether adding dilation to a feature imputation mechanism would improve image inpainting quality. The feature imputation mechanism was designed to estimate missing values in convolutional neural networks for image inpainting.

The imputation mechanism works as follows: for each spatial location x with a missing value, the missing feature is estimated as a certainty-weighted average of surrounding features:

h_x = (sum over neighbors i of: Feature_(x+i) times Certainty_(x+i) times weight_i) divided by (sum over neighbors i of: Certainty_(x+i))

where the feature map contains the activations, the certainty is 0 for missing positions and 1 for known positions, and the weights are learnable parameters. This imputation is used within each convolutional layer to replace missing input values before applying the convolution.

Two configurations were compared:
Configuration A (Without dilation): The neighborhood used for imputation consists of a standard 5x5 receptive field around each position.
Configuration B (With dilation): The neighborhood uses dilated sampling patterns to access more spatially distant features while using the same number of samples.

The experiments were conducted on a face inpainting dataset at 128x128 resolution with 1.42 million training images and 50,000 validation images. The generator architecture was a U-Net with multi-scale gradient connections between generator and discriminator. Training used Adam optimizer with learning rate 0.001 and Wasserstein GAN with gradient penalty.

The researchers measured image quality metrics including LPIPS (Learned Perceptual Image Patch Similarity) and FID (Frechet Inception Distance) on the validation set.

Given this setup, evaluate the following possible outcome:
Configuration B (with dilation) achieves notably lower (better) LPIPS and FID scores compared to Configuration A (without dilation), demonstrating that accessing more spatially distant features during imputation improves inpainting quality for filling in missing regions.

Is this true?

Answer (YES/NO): NO